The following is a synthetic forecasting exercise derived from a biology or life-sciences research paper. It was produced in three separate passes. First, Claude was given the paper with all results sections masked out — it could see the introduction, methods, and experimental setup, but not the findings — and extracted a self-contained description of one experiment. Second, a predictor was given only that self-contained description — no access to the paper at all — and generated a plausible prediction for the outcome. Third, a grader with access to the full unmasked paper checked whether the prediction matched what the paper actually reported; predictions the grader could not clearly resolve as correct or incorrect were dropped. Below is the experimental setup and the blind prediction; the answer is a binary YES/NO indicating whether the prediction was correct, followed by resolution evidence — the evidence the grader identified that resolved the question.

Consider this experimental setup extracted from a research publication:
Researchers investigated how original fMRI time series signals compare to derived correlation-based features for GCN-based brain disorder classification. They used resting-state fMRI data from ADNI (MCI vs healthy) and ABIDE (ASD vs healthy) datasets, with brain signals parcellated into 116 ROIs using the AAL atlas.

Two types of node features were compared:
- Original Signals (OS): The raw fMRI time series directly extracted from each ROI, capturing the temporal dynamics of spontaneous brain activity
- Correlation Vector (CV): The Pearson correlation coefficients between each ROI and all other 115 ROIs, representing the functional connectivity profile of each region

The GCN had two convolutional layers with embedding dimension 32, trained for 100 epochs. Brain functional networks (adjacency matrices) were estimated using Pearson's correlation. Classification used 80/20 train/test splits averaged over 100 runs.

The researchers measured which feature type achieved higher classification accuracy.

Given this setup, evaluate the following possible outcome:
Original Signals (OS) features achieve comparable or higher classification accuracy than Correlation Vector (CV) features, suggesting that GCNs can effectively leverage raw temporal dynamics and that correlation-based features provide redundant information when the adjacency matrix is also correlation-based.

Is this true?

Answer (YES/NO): NO